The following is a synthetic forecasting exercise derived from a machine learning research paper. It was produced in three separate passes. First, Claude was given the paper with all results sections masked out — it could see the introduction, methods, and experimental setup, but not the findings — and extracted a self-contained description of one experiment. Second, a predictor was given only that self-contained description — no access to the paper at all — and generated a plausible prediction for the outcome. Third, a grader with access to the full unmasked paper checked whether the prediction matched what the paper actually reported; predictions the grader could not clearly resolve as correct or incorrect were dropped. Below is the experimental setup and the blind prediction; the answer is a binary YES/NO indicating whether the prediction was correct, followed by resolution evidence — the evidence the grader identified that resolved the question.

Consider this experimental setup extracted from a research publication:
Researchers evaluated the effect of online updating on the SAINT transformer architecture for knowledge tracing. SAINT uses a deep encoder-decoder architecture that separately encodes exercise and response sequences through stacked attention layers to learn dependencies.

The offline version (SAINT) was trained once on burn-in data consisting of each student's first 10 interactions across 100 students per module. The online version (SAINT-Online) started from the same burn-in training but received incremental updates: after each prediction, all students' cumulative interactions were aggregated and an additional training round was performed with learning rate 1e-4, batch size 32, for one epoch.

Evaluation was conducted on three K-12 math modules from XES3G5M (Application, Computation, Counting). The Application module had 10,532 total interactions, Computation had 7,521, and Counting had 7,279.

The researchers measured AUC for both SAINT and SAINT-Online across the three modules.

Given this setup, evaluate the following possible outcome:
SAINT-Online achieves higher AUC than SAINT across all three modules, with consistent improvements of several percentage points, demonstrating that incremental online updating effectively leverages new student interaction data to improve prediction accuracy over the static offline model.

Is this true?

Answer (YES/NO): YES